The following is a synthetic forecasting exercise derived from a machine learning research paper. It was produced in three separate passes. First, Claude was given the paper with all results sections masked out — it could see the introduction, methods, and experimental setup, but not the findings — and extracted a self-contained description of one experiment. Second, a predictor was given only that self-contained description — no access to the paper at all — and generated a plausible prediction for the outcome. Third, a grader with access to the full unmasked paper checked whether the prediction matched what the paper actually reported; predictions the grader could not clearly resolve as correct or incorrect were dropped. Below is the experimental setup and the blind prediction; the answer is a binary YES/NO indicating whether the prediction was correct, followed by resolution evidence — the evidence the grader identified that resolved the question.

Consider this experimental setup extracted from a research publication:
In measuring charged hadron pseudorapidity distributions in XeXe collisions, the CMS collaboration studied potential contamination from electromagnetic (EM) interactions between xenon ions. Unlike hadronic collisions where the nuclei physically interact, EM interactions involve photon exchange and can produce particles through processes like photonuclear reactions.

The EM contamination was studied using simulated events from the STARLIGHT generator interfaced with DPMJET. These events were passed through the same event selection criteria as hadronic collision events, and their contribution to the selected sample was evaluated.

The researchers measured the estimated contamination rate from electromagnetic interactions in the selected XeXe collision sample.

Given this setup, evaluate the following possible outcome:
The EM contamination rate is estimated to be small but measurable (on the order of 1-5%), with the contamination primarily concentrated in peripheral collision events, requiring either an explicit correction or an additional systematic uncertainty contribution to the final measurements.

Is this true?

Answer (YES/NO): NO